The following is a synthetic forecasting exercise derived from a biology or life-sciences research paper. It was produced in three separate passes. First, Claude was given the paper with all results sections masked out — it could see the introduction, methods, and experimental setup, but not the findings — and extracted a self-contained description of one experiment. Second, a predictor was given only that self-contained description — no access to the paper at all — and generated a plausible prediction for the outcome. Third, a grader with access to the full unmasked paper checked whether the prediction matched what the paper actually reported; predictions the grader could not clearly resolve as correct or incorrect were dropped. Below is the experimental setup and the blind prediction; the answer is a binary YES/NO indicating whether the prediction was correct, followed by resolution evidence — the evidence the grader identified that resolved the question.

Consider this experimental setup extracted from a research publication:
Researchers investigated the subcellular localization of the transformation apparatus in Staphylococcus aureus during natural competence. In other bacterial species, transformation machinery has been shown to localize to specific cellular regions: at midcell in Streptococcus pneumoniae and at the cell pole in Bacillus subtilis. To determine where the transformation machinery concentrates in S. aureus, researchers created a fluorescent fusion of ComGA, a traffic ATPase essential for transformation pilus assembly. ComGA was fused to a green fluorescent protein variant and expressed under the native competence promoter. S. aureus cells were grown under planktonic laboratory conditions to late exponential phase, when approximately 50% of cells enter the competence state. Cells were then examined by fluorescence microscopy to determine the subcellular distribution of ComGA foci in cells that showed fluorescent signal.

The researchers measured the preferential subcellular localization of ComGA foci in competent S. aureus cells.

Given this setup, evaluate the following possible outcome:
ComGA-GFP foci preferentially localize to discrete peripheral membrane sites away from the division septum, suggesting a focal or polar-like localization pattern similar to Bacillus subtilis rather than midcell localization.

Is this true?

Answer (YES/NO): NO